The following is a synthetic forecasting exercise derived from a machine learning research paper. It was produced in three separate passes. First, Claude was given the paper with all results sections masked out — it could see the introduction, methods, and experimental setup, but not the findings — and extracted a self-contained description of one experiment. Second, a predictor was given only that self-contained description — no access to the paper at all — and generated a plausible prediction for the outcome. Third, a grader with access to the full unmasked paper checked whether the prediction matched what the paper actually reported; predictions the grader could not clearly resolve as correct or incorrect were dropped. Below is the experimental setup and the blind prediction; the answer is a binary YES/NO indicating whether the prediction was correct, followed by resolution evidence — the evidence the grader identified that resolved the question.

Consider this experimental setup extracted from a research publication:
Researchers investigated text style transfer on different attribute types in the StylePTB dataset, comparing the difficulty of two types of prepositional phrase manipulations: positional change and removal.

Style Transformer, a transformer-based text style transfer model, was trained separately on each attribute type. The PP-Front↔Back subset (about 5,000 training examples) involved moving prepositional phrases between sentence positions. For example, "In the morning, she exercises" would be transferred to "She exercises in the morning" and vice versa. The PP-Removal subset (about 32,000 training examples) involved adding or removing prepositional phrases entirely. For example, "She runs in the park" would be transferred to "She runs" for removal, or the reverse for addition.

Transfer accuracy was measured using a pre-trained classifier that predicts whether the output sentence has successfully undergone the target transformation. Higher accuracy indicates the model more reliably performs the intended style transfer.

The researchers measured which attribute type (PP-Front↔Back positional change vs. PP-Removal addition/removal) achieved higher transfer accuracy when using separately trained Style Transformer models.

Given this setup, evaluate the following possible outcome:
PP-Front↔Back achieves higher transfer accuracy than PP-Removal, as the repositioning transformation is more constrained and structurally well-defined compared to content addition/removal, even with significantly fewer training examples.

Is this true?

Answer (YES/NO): NO